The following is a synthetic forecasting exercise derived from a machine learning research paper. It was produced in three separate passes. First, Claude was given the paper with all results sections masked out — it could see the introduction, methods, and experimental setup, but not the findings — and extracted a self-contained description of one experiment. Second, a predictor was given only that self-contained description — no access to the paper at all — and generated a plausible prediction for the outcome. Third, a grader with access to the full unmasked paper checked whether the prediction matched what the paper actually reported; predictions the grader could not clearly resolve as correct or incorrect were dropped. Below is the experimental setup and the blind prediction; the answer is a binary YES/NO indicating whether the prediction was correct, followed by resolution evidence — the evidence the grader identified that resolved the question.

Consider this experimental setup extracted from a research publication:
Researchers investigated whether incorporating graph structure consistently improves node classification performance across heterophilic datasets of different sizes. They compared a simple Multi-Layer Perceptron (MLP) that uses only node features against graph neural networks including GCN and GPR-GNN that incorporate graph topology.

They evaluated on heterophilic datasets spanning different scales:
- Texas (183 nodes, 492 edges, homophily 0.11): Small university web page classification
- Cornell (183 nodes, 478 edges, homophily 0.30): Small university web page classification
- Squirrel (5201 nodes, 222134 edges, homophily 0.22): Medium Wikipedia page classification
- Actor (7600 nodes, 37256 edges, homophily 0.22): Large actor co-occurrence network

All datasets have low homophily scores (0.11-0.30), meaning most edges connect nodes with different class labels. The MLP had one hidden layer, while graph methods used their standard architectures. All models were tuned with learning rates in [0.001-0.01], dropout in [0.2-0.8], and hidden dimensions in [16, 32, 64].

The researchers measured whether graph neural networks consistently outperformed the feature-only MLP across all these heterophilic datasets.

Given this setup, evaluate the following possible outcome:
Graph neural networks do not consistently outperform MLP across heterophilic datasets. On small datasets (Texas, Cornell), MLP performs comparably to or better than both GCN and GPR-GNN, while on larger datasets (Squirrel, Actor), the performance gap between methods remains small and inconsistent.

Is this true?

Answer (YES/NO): NO